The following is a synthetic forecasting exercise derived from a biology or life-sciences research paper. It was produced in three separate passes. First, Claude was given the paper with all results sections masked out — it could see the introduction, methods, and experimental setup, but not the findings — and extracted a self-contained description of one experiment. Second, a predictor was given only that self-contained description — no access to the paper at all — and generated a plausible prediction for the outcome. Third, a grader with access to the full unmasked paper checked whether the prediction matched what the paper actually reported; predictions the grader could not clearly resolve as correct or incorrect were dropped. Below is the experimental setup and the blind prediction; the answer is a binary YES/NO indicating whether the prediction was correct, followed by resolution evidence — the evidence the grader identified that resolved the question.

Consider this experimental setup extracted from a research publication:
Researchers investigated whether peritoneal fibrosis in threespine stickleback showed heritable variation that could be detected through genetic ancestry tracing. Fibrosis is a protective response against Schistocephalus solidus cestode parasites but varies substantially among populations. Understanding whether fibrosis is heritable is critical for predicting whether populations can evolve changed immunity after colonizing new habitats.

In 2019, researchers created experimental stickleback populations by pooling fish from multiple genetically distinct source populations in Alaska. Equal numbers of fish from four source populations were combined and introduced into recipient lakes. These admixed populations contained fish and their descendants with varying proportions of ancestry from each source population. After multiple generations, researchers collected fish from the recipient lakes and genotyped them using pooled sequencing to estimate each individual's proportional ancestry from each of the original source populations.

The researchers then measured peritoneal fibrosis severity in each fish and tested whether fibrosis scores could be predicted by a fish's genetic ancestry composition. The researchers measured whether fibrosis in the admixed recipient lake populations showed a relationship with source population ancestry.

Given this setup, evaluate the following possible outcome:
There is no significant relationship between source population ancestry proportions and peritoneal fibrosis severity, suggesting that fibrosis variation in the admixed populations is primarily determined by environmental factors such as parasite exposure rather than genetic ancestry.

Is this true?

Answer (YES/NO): NO